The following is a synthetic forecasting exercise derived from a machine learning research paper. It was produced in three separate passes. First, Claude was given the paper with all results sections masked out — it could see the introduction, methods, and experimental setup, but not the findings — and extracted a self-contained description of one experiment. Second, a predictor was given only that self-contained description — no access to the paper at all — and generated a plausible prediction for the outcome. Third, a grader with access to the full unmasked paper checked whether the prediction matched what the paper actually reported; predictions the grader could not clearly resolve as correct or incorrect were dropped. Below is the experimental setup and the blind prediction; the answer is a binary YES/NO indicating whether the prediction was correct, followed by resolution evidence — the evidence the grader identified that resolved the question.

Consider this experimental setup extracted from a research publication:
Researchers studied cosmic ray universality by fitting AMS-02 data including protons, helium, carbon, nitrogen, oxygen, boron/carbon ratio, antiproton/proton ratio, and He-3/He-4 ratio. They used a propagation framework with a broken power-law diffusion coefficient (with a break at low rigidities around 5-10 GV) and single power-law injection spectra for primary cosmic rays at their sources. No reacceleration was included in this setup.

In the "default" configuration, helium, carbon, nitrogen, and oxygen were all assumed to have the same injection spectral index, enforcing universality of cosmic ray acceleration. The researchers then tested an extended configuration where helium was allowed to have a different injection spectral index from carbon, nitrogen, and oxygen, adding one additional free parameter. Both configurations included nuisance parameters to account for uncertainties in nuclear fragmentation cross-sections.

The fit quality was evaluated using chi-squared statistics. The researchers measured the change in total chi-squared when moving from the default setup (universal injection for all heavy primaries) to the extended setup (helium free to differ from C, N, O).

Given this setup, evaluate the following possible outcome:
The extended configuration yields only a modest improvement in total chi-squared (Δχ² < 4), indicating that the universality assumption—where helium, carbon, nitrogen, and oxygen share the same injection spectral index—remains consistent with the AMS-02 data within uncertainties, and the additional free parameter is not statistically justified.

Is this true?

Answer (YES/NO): NO